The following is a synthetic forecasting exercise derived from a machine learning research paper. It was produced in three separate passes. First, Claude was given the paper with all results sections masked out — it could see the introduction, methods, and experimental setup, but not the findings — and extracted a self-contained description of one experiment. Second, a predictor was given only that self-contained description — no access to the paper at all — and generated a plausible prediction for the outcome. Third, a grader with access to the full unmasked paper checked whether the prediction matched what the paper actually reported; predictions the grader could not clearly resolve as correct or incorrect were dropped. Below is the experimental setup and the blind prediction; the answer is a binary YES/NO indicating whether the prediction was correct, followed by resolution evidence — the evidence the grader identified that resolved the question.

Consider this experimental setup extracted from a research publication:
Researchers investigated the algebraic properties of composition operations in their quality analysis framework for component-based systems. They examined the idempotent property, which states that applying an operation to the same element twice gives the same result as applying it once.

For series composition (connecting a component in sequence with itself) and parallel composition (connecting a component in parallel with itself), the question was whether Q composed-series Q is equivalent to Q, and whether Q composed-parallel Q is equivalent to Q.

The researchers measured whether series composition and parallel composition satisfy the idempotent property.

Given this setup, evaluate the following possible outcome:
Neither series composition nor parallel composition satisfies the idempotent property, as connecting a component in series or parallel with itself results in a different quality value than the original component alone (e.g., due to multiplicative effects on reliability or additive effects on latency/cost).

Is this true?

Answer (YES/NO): NO